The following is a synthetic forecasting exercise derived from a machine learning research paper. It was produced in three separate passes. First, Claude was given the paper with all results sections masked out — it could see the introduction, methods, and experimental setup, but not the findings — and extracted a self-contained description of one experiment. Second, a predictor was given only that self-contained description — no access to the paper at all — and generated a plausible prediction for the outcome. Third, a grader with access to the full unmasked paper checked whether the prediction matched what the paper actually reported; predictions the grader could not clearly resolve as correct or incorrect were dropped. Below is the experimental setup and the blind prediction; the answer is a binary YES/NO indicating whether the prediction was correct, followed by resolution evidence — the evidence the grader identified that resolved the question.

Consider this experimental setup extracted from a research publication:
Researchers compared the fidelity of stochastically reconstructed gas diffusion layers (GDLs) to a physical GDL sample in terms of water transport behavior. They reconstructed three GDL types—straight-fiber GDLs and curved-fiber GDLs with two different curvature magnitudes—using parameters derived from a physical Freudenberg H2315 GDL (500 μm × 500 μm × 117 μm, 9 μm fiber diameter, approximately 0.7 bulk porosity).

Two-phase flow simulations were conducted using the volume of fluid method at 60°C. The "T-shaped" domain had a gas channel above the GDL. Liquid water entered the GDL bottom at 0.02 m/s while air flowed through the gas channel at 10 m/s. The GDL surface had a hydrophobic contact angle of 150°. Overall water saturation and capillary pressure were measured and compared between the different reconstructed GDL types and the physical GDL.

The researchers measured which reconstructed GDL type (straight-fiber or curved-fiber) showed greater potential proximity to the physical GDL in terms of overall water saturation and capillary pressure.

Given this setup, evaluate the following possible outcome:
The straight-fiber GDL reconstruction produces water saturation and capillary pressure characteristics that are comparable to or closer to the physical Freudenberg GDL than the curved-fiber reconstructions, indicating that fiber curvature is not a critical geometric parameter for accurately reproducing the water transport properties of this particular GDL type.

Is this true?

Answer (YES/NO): NO